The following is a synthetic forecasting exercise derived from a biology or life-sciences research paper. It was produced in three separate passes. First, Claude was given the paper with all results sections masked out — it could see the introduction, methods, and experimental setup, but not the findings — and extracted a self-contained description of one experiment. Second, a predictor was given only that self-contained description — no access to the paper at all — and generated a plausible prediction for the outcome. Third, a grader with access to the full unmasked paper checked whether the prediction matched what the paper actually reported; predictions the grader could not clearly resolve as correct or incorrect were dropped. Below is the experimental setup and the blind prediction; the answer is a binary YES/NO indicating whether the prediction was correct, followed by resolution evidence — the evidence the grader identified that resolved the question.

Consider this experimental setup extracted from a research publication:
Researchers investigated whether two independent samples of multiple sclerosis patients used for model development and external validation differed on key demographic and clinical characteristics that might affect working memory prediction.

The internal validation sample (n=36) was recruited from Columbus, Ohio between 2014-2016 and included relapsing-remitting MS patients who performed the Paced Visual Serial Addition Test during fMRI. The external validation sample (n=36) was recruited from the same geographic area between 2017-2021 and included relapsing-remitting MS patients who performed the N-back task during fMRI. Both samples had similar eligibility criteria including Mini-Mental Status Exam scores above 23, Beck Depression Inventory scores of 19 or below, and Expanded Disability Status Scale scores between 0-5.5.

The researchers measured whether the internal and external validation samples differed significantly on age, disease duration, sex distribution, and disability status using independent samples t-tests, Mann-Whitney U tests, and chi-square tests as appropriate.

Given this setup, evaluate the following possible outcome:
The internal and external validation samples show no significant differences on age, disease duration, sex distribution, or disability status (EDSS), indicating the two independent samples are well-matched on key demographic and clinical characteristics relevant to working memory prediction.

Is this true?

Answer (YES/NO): YES